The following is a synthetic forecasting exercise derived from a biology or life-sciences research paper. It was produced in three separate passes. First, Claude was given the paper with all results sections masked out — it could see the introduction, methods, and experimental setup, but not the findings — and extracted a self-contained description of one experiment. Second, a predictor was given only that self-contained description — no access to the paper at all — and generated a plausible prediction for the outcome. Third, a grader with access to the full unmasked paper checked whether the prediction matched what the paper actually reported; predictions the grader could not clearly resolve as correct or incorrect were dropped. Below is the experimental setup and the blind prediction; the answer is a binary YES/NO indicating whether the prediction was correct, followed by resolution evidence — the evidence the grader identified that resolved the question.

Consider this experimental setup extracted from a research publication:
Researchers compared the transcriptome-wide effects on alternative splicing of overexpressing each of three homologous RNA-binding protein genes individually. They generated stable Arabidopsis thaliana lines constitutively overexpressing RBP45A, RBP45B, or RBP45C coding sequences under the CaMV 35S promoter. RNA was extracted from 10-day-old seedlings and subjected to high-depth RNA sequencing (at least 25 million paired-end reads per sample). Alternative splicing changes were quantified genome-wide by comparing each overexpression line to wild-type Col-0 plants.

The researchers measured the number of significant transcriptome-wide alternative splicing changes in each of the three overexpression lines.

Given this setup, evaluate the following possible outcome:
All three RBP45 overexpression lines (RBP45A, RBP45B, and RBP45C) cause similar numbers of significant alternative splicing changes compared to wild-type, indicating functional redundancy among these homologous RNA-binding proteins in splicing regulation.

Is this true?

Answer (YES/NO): NO